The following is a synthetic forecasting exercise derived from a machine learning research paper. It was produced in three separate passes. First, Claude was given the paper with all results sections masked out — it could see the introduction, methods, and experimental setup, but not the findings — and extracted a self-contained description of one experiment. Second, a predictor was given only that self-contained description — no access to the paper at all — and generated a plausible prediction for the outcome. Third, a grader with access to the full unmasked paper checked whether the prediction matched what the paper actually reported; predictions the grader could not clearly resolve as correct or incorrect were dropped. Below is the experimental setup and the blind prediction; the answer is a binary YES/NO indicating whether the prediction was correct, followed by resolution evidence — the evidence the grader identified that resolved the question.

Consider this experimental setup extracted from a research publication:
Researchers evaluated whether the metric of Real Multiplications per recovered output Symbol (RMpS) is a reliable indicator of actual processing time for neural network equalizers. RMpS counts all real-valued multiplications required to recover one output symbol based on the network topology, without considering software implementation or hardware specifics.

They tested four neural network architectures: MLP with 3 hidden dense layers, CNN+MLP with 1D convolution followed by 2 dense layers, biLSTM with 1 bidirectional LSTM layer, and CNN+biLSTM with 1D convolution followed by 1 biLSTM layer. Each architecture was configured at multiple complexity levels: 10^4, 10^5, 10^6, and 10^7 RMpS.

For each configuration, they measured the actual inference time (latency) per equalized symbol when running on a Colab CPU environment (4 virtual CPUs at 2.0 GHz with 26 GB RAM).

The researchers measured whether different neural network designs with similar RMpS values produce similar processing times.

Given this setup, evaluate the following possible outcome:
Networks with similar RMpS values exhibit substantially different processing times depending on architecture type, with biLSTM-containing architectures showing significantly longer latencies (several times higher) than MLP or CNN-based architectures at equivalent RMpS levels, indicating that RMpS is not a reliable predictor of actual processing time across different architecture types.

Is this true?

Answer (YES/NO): NO